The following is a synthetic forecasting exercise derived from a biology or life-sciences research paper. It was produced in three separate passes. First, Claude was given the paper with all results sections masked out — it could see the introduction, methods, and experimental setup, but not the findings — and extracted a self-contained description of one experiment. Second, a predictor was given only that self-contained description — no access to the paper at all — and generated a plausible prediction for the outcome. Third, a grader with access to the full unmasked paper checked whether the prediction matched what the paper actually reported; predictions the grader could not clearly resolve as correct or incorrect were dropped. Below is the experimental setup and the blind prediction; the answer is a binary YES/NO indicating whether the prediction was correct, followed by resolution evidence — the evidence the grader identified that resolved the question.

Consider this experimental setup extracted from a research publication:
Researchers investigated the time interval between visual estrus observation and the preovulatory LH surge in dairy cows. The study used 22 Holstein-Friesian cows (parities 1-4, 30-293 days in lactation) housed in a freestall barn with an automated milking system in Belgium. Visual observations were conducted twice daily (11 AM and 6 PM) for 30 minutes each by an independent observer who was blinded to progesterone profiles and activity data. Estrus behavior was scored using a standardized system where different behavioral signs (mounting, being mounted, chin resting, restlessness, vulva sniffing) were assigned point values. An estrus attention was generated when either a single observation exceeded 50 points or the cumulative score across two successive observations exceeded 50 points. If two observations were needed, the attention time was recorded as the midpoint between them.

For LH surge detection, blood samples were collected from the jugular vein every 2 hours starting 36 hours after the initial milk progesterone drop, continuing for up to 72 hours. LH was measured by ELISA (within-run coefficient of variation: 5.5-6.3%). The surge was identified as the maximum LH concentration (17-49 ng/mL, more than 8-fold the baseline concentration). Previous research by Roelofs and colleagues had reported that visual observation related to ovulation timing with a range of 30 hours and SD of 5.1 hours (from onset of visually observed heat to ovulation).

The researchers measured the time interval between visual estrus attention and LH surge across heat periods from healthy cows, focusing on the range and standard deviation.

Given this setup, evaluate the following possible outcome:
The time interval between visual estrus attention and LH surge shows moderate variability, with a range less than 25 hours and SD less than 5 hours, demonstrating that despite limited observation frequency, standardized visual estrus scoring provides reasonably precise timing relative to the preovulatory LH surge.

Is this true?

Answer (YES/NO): YES